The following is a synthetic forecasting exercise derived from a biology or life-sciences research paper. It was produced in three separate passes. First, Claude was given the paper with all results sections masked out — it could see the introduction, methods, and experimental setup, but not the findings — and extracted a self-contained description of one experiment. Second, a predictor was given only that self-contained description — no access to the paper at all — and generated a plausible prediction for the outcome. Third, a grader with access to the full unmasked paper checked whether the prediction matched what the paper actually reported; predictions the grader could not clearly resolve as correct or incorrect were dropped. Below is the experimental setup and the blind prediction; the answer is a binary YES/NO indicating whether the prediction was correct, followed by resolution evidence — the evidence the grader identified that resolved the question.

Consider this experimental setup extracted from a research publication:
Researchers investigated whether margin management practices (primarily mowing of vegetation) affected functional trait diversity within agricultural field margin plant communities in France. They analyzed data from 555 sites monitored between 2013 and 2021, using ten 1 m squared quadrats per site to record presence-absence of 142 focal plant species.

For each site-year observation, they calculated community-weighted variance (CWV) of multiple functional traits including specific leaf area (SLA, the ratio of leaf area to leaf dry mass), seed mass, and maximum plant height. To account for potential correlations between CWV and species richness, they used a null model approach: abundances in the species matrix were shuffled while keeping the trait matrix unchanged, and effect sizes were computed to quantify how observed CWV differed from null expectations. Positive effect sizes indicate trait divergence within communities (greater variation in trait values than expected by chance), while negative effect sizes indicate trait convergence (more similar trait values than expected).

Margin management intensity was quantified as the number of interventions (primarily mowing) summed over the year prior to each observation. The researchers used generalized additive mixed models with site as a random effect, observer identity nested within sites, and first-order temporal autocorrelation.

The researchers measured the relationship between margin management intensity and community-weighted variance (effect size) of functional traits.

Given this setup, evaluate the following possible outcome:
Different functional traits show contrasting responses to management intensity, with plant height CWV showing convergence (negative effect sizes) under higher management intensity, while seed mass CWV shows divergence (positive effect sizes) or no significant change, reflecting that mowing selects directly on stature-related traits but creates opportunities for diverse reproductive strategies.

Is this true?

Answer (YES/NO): NO